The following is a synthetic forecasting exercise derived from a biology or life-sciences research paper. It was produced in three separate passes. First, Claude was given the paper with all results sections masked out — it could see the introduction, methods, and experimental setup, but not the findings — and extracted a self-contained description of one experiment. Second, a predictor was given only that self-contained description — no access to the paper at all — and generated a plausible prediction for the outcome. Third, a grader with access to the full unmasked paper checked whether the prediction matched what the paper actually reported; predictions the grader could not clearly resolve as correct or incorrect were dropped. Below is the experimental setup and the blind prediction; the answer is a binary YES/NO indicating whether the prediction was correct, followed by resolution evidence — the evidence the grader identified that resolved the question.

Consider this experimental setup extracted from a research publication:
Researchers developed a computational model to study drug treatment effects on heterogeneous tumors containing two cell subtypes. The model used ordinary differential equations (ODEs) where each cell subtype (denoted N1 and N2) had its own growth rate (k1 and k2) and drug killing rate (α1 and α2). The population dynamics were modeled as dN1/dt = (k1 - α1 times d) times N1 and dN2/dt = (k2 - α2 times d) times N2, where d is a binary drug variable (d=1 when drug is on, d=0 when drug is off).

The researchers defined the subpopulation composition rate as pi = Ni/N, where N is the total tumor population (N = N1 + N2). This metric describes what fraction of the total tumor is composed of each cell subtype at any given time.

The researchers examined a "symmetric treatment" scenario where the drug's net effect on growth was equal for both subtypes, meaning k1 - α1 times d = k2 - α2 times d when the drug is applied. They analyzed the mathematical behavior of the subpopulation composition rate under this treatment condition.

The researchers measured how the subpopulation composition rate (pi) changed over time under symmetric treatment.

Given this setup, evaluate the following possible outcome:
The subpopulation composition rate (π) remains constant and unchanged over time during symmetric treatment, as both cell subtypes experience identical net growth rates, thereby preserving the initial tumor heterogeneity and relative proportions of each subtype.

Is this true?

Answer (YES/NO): YES